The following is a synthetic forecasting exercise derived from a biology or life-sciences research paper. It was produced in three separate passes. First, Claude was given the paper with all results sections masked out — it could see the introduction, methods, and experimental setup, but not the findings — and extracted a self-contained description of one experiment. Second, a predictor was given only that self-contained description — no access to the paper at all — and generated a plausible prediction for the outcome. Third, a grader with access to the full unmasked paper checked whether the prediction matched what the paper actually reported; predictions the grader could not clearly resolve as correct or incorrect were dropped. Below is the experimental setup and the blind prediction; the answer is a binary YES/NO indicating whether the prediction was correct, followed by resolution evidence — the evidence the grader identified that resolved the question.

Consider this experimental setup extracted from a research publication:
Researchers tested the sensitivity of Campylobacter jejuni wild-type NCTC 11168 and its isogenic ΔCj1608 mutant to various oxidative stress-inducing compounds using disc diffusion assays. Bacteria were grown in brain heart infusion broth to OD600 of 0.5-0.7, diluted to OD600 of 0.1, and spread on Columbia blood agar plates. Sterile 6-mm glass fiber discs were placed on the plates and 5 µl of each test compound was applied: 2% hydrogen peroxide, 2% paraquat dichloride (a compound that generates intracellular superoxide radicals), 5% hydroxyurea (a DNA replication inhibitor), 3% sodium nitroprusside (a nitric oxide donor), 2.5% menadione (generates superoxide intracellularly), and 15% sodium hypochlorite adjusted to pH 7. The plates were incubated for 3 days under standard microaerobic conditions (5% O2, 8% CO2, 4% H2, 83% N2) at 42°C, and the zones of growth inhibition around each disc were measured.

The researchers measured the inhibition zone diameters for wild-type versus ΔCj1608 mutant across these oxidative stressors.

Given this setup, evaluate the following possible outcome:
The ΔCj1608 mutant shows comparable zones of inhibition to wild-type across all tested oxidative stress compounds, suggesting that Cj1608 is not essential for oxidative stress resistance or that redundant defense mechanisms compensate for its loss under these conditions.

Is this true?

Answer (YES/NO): NO